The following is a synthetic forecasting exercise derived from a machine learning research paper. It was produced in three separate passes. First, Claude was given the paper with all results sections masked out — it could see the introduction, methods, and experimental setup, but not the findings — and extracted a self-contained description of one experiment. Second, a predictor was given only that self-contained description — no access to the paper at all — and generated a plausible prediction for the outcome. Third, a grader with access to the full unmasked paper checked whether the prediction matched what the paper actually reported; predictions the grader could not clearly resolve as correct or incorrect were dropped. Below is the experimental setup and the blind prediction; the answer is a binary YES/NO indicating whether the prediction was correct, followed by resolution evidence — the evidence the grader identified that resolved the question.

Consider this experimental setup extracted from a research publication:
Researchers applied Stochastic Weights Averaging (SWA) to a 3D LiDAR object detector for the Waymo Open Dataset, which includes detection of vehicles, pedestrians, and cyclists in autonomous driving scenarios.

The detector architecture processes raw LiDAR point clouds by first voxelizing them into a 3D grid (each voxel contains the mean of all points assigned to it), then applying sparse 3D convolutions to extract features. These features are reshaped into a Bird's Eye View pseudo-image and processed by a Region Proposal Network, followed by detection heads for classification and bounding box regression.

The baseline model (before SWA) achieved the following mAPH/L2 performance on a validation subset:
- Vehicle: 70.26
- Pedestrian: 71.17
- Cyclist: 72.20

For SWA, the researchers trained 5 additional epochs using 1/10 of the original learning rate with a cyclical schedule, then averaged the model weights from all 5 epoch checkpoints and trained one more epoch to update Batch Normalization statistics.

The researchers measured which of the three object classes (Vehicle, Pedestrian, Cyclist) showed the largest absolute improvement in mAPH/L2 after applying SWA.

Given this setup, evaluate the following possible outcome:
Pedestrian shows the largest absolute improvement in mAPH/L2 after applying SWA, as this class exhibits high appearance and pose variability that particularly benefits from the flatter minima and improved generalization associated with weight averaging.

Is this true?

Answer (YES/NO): YES